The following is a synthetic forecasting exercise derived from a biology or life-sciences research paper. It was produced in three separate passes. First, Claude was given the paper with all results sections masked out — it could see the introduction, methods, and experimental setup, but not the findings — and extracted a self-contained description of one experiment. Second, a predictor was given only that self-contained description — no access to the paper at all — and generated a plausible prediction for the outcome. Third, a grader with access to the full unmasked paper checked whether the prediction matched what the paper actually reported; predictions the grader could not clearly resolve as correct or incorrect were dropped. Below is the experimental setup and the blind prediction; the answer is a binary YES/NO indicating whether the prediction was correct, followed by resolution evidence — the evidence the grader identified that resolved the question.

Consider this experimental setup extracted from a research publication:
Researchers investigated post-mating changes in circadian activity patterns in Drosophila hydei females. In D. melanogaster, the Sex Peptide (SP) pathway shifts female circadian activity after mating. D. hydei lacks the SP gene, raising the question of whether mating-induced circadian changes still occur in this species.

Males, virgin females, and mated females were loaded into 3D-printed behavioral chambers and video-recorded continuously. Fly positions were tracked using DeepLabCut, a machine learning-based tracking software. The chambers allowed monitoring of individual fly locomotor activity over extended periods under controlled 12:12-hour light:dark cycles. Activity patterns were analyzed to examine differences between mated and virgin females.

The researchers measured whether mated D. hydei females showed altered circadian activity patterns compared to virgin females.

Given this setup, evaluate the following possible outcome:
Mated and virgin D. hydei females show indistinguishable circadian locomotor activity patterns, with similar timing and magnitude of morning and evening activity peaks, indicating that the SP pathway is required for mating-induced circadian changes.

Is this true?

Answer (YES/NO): NO